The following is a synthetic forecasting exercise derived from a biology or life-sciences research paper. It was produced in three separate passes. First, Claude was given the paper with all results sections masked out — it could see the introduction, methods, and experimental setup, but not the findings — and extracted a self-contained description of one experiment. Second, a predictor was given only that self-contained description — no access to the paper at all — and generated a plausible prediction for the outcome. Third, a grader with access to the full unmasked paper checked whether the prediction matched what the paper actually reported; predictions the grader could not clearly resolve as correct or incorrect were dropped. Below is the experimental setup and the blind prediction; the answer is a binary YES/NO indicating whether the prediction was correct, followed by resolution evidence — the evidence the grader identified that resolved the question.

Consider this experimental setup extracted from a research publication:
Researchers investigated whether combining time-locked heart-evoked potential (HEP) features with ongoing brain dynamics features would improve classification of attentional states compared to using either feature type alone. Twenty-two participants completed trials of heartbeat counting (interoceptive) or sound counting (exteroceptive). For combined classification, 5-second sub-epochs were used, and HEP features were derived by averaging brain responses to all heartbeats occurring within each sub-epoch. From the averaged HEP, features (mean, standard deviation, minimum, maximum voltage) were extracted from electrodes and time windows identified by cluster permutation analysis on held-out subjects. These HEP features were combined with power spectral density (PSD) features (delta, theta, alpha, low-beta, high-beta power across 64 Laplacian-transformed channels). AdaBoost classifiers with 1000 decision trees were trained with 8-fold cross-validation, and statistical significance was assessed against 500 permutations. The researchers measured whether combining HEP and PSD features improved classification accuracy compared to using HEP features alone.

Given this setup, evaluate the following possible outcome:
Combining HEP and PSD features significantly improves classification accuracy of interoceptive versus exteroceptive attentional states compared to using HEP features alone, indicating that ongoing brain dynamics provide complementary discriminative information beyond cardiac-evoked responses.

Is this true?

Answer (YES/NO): YES